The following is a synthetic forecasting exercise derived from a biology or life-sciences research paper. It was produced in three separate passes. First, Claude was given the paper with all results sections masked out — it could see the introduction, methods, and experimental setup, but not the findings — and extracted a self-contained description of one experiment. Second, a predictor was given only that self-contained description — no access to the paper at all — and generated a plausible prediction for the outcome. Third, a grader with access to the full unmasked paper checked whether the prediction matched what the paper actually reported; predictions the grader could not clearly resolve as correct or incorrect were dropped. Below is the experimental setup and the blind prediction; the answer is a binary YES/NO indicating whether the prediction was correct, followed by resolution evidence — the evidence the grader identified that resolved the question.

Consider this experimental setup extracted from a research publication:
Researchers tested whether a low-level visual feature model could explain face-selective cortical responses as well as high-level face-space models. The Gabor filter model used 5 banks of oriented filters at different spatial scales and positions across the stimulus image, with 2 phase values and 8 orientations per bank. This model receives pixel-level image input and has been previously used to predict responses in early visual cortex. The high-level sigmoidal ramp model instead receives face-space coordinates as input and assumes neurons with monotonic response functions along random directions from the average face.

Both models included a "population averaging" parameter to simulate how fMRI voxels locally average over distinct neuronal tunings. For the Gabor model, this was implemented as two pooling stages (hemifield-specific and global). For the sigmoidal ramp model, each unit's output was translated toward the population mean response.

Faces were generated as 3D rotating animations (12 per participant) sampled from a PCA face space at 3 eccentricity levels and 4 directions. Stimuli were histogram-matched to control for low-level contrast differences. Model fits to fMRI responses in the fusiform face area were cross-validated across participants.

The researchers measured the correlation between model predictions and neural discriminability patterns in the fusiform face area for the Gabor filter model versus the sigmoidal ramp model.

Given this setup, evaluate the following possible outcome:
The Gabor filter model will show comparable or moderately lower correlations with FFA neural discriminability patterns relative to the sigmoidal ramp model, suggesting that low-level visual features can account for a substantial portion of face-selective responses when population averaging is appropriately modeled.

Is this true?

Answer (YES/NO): YES